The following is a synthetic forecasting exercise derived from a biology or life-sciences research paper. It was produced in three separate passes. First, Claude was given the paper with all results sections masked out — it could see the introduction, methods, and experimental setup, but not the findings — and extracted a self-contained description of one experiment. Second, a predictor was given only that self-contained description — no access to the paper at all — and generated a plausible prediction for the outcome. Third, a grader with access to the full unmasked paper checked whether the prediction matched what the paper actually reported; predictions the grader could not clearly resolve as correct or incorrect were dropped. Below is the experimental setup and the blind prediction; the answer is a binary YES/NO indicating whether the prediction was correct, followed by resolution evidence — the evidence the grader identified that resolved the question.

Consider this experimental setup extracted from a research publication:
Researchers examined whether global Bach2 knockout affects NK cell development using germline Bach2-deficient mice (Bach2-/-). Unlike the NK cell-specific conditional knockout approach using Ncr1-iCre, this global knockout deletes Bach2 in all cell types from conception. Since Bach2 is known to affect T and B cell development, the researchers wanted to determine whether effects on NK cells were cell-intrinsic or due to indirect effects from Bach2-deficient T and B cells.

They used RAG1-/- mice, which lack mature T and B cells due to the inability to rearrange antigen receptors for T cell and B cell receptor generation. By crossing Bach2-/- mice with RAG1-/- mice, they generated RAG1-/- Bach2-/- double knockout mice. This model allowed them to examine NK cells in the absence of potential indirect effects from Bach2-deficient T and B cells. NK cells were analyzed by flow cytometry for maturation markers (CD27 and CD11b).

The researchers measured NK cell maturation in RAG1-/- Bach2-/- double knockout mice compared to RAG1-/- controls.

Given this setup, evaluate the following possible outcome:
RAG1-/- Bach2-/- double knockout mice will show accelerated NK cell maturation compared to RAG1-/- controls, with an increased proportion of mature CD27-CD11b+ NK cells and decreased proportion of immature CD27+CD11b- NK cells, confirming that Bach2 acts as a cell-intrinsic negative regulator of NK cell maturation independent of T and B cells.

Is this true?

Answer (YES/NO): NO